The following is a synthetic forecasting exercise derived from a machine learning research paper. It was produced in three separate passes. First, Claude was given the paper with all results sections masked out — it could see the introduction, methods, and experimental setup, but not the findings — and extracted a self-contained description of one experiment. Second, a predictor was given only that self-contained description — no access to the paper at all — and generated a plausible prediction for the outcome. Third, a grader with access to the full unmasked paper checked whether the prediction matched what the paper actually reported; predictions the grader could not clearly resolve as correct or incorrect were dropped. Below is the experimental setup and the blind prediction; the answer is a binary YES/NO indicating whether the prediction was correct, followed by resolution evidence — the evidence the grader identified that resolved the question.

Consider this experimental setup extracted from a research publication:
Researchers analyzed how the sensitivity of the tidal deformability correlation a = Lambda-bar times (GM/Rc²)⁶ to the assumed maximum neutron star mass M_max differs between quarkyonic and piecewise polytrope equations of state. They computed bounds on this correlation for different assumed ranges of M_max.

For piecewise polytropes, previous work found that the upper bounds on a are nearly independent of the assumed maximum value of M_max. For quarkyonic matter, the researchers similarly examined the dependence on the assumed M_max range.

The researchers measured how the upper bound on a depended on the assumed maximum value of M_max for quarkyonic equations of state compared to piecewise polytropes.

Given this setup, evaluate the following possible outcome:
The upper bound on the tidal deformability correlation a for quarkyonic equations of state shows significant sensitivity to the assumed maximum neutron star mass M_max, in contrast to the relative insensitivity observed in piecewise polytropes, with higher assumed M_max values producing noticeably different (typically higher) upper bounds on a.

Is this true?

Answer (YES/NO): YES